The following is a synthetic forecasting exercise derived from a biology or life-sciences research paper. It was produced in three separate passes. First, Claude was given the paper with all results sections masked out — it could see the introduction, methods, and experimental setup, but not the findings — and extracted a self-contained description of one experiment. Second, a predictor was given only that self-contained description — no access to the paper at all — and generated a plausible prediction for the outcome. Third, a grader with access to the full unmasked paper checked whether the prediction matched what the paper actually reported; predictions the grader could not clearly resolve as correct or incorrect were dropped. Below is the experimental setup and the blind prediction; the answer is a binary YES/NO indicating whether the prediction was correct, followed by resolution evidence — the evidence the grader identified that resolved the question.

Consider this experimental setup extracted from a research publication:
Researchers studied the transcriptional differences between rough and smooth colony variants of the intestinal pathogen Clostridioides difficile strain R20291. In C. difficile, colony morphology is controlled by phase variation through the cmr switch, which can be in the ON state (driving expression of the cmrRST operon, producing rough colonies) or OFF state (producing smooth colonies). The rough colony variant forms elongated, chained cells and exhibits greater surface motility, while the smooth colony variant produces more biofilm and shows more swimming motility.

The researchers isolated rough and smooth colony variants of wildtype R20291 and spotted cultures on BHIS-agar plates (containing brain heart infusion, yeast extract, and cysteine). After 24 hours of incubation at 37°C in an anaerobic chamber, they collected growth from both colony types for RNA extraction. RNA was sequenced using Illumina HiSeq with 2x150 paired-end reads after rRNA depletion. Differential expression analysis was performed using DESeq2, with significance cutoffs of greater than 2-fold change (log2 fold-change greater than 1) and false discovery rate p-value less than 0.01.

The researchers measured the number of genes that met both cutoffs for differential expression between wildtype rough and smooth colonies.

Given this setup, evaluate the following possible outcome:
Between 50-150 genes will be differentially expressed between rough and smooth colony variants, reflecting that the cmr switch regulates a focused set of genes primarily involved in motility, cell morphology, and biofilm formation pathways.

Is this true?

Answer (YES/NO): NO